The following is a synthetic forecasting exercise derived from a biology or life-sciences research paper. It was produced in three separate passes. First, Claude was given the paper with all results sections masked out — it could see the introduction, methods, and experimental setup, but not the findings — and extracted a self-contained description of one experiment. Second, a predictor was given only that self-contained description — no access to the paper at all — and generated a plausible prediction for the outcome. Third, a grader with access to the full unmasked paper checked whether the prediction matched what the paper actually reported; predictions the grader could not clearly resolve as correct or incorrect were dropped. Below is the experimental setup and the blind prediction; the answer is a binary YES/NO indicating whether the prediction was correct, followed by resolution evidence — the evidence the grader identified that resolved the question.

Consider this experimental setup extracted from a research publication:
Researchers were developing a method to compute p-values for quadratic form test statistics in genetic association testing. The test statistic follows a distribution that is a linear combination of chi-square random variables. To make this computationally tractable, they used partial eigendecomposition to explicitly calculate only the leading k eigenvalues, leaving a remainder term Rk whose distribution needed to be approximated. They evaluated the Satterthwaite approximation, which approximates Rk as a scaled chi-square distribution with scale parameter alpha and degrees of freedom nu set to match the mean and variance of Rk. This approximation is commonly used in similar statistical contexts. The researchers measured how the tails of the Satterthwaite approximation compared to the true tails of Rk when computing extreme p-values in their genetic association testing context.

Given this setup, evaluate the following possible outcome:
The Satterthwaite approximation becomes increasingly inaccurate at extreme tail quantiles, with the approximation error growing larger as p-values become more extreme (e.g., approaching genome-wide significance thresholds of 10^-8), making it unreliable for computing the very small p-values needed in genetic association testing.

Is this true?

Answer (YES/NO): YES